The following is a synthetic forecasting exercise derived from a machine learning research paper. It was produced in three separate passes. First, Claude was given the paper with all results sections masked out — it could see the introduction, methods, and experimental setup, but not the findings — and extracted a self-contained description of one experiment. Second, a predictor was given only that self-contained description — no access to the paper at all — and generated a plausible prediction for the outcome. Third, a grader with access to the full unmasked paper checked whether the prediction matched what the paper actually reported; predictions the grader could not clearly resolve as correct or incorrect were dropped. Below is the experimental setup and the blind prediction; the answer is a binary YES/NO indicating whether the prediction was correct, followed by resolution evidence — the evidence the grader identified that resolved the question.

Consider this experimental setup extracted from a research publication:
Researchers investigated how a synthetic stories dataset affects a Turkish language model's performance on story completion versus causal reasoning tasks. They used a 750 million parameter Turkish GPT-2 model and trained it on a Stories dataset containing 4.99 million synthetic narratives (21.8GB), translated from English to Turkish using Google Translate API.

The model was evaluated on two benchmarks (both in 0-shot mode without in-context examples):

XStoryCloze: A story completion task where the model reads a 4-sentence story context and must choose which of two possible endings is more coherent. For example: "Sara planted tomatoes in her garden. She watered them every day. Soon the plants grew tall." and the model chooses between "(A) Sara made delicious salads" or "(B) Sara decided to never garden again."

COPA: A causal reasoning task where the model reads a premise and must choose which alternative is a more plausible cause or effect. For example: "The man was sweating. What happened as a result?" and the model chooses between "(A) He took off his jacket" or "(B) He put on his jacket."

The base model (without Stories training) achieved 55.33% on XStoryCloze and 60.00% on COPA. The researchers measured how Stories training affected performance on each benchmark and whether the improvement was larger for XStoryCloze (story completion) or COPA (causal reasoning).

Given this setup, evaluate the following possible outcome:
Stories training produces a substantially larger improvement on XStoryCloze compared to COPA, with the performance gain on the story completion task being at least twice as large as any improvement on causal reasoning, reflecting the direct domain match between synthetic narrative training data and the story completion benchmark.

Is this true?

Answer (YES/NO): NO